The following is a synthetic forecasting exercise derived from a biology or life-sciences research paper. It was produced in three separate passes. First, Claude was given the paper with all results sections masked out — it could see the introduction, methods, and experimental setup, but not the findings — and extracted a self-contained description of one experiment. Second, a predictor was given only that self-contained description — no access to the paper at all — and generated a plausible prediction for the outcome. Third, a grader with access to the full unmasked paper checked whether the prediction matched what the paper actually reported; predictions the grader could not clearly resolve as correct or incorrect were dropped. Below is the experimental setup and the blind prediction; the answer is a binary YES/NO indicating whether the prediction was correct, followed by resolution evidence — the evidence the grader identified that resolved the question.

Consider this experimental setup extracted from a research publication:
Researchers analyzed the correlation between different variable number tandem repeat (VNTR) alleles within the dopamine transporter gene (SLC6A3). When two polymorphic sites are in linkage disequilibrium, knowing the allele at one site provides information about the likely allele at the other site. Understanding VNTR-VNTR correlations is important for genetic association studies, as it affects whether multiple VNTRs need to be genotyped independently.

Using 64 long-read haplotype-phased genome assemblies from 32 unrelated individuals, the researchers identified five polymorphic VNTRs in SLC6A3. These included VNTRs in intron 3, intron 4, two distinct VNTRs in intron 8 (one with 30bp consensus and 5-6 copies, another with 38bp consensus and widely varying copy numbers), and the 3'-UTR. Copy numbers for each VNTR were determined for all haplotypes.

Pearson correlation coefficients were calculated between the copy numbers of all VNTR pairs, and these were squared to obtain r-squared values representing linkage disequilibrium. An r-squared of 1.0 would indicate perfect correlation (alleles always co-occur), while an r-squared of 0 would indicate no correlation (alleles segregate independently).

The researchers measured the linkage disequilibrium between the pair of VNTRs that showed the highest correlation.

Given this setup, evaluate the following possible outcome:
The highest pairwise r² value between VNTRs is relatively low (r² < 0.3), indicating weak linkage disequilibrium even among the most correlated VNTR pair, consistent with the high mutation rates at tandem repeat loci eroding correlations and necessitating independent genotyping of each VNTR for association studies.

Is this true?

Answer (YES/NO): NO